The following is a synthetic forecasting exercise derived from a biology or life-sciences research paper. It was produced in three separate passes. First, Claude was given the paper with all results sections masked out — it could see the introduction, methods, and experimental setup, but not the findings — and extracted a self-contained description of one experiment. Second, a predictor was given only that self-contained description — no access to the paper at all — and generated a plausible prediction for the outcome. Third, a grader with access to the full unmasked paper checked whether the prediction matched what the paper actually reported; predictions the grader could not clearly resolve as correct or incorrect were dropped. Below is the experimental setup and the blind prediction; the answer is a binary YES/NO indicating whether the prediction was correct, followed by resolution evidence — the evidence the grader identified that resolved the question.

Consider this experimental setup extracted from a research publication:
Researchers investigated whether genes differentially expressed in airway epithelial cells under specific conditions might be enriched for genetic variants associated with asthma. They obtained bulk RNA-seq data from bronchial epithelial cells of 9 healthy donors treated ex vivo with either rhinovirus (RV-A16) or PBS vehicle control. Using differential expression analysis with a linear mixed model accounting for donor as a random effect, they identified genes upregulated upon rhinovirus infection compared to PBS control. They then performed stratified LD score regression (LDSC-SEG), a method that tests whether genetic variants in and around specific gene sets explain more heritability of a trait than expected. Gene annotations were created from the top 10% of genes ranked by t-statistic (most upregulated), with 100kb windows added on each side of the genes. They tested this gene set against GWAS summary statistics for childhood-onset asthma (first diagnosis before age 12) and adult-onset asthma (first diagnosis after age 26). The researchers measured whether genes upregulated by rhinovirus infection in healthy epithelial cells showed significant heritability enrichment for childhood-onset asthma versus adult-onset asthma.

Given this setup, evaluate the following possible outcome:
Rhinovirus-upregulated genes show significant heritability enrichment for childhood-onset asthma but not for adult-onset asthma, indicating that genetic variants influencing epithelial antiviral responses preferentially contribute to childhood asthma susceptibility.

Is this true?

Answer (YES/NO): YES